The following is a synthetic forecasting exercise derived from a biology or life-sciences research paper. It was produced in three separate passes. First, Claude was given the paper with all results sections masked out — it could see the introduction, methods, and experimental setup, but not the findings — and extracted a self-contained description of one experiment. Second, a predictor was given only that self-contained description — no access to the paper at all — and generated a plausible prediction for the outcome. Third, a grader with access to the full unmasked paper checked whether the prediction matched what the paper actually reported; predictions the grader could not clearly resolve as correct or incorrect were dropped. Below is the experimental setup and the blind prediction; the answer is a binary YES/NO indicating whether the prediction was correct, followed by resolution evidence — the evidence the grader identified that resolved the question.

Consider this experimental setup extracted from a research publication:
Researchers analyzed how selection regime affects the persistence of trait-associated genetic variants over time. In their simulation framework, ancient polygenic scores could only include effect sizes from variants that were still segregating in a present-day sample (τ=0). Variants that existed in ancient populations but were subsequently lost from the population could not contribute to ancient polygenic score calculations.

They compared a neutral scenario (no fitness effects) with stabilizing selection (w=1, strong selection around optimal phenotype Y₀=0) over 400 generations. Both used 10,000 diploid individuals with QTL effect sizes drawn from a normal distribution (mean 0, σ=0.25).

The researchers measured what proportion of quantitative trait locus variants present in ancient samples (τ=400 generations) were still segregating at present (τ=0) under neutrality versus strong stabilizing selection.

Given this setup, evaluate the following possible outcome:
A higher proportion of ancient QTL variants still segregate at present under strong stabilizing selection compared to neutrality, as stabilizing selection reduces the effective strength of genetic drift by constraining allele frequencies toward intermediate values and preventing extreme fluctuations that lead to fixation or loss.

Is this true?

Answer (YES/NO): NO